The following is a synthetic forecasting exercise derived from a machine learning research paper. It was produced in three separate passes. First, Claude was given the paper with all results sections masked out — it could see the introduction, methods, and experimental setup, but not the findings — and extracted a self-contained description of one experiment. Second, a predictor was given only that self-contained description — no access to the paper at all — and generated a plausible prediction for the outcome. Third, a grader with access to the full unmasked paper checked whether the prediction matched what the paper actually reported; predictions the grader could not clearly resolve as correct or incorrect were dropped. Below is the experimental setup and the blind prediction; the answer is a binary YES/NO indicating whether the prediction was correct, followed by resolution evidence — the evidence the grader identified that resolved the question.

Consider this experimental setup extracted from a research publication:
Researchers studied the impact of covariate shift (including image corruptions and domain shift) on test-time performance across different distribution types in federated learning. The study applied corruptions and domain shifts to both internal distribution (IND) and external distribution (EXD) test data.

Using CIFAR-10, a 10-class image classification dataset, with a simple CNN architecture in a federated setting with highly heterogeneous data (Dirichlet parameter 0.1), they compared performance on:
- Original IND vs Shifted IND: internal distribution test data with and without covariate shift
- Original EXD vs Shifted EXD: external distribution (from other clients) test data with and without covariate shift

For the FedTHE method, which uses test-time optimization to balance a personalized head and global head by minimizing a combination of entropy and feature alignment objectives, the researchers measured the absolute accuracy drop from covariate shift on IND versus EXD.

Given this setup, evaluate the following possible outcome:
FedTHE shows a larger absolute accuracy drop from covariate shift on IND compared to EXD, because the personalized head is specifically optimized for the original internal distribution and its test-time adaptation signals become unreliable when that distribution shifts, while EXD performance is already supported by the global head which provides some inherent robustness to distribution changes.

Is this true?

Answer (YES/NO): NO